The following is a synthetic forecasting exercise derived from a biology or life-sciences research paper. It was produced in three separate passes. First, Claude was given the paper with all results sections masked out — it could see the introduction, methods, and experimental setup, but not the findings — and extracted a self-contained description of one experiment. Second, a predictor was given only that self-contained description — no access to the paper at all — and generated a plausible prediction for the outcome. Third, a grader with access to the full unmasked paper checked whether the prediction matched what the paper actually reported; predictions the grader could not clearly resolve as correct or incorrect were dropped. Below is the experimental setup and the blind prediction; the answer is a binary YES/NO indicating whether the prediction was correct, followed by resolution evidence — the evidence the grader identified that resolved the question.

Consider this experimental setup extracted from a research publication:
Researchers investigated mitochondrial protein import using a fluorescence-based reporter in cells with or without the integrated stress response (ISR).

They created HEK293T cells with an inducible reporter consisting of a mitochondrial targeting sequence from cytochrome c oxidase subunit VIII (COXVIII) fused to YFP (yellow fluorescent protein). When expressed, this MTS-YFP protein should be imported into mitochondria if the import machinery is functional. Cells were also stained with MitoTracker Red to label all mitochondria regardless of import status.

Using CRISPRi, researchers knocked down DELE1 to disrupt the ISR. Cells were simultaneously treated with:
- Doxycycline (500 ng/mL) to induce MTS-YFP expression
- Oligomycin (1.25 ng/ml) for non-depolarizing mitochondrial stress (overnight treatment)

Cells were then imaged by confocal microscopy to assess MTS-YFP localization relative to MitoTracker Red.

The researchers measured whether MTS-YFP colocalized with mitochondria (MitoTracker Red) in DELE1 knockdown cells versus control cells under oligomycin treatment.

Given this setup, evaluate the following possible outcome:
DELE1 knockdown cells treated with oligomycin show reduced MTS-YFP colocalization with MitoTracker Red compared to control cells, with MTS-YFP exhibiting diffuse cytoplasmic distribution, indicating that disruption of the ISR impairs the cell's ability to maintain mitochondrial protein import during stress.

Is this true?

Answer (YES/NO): YES